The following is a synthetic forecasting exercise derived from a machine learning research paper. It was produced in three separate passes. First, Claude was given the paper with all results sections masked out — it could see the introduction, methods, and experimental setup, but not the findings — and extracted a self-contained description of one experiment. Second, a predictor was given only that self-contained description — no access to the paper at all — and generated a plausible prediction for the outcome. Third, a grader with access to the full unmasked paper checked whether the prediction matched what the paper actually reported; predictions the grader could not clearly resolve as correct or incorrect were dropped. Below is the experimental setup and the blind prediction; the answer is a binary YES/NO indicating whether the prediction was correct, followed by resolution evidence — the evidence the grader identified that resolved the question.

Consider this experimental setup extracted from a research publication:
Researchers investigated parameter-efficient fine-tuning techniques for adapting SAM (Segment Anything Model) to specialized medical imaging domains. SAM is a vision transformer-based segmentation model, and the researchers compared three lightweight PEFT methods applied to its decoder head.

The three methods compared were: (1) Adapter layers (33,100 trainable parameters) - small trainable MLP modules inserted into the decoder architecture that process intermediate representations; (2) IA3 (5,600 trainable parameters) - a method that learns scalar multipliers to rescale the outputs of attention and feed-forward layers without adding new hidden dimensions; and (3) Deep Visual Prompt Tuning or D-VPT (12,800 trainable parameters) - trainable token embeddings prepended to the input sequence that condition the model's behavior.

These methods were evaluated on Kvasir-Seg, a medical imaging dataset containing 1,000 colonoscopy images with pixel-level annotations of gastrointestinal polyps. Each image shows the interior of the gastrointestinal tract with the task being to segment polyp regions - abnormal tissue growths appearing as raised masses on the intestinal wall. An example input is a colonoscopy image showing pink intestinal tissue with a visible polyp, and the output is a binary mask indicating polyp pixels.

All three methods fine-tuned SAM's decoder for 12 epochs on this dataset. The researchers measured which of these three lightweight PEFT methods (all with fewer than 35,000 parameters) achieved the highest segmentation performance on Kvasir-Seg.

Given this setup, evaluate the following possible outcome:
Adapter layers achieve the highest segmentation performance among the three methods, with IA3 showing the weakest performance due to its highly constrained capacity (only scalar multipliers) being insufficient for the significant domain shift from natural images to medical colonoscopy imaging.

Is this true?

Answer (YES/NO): NO